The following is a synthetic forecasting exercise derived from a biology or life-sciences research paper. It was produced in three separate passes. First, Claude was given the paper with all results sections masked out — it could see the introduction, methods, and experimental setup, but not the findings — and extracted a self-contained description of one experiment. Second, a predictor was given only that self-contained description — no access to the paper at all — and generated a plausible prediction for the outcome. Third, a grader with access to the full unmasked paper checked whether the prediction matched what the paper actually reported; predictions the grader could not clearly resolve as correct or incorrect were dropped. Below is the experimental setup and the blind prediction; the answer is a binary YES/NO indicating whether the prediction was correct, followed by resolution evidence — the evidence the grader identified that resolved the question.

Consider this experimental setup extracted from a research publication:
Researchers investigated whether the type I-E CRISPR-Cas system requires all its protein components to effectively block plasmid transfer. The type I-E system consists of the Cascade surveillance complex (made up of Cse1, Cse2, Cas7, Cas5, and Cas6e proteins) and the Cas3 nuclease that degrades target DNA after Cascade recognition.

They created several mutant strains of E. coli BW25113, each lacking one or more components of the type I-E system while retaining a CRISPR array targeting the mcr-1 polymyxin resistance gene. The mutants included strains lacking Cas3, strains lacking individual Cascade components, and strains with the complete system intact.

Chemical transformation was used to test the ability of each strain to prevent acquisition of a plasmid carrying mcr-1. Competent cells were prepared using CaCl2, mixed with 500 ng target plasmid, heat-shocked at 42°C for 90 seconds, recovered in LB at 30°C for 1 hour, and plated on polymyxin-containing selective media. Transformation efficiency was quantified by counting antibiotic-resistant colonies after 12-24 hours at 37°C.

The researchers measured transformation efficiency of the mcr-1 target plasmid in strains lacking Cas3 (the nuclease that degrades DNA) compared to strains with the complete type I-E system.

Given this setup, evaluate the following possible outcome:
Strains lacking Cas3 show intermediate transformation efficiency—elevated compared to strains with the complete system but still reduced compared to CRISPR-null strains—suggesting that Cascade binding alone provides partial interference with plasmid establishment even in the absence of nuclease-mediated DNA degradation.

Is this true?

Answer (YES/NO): NO